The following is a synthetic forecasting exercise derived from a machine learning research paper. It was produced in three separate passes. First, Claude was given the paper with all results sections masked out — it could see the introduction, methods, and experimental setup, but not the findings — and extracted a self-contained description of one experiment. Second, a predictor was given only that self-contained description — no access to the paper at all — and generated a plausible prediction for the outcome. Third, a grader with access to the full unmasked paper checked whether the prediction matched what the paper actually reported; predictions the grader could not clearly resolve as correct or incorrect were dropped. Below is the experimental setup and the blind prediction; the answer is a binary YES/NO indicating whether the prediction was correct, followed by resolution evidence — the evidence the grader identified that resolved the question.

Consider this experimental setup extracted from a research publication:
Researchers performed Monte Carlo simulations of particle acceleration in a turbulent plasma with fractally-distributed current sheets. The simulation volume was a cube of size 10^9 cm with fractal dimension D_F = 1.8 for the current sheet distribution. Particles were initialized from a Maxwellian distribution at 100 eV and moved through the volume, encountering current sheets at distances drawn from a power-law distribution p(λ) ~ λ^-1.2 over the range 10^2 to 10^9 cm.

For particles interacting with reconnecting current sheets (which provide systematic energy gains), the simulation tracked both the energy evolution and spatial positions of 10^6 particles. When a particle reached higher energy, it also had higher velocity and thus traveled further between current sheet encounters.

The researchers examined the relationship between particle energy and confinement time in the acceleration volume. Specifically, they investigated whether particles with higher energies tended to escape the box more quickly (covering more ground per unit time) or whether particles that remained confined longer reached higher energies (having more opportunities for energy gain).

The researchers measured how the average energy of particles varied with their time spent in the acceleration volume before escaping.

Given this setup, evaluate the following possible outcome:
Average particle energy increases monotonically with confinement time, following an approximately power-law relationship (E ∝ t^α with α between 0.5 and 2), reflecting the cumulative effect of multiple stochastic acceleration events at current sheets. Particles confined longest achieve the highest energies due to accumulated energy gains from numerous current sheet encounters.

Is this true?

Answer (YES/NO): NO